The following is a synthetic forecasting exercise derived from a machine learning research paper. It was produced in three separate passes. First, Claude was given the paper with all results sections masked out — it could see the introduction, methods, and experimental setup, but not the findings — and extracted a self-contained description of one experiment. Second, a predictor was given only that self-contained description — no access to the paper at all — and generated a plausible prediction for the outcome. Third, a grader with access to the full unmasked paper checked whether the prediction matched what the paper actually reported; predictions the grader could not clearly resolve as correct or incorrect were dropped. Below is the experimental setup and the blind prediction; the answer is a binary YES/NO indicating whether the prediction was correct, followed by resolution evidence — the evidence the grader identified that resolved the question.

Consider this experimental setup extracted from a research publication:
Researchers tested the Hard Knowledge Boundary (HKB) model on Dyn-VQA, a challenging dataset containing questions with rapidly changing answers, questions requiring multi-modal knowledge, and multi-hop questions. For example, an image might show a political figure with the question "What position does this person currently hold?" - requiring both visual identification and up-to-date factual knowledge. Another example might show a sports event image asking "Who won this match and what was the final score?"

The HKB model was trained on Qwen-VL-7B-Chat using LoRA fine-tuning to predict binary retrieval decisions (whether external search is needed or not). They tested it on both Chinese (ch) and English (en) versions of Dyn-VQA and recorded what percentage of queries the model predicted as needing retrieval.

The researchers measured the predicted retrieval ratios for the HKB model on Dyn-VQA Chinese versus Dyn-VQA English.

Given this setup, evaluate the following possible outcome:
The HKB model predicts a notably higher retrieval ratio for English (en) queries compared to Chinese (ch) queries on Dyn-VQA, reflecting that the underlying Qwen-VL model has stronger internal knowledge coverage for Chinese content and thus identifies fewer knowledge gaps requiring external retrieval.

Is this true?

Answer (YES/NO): NO